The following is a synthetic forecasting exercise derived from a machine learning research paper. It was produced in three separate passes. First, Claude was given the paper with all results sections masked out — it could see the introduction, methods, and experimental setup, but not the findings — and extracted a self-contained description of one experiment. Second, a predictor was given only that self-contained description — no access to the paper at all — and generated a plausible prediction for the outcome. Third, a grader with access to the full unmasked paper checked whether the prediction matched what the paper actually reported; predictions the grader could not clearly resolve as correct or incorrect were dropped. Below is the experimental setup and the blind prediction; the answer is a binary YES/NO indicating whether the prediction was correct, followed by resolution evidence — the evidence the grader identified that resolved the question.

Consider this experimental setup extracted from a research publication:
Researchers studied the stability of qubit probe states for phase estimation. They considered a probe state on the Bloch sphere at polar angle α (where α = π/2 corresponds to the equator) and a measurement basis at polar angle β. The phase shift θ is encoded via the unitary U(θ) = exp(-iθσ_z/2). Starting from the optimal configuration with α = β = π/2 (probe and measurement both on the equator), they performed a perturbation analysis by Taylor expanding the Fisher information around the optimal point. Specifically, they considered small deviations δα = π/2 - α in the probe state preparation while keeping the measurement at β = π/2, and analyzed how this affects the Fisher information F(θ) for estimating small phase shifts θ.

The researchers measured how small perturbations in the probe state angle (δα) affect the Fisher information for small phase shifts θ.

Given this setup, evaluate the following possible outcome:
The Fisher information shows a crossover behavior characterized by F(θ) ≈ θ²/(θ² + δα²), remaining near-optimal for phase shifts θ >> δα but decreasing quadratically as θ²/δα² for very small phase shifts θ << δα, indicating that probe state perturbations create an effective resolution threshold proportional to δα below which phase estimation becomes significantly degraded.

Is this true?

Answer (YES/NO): NO